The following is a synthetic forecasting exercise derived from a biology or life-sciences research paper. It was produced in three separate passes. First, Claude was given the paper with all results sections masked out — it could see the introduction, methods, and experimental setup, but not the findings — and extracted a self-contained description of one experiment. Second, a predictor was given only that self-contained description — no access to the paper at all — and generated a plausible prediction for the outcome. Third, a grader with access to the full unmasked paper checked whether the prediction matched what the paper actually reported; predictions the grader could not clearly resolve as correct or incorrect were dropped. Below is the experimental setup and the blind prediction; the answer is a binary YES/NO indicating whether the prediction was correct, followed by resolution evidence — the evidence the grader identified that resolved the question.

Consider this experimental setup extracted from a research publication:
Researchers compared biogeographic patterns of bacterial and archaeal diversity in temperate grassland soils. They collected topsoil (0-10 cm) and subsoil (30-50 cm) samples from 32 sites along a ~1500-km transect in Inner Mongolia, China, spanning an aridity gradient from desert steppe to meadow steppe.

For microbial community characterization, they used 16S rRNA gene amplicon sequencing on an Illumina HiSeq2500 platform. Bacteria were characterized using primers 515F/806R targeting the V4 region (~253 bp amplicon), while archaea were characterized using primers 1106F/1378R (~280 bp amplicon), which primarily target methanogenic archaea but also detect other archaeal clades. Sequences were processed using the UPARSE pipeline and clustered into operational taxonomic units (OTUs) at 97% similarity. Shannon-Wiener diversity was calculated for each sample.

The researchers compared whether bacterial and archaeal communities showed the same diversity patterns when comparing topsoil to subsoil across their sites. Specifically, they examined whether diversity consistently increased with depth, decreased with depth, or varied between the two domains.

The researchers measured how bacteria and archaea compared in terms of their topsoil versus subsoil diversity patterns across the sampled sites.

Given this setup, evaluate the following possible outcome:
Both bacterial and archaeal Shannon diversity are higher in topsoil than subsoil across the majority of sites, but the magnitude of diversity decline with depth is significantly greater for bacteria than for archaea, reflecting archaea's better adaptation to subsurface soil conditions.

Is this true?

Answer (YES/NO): NO